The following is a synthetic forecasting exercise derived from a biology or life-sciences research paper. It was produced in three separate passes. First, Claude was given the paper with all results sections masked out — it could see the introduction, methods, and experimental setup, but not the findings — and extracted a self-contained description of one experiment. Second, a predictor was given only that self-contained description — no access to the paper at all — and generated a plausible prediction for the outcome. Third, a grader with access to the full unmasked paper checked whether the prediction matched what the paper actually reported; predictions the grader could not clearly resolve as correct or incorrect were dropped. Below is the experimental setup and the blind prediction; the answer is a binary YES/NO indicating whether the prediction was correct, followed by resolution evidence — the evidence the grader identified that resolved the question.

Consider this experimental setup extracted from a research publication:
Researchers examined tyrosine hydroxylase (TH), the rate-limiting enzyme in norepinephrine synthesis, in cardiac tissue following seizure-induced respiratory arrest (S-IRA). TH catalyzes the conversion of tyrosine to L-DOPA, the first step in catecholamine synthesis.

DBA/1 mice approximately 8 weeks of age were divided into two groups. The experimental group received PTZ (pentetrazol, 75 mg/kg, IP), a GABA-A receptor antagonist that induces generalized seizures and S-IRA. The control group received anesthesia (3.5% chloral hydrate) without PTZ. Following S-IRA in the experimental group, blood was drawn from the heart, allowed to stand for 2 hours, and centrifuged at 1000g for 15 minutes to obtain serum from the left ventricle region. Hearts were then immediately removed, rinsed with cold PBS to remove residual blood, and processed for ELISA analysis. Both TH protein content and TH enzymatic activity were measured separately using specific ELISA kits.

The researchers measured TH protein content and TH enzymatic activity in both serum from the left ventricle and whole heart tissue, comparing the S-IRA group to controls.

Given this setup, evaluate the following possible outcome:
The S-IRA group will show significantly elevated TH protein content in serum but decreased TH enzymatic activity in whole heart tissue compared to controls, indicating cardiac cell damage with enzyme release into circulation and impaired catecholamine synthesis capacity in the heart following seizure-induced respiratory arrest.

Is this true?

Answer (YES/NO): NO